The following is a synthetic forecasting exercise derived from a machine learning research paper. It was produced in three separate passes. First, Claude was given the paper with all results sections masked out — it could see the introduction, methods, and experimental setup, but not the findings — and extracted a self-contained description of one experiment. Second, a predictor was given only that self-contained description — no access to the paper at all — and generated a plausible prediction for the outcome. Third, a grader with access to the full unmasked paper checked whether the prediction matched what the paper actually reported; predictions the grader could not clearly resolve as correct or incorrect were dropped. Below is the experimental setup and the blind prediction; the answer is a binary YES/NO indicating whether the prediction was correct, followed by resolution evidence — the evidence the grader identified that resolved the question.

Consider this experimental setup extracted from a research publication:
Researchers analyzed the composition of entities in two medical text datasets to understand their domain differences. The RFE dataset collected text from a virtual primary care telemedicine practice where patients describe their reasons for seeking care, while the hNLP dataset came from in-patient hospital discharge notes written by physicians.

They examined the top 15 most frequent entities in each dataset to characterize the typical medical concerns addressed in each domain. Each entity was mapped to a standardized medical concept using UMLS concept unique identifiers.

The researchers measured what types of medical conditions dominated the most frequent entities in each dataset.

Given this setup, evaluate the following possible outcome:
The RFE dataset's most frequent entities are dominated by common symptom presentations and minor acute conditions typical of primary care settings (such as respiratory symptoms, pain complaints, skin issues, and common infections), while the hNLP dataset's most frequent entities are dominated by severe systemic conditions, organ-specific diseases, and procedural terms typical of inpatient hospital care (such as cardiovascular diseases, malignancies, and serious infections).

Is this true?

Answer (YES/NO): NO